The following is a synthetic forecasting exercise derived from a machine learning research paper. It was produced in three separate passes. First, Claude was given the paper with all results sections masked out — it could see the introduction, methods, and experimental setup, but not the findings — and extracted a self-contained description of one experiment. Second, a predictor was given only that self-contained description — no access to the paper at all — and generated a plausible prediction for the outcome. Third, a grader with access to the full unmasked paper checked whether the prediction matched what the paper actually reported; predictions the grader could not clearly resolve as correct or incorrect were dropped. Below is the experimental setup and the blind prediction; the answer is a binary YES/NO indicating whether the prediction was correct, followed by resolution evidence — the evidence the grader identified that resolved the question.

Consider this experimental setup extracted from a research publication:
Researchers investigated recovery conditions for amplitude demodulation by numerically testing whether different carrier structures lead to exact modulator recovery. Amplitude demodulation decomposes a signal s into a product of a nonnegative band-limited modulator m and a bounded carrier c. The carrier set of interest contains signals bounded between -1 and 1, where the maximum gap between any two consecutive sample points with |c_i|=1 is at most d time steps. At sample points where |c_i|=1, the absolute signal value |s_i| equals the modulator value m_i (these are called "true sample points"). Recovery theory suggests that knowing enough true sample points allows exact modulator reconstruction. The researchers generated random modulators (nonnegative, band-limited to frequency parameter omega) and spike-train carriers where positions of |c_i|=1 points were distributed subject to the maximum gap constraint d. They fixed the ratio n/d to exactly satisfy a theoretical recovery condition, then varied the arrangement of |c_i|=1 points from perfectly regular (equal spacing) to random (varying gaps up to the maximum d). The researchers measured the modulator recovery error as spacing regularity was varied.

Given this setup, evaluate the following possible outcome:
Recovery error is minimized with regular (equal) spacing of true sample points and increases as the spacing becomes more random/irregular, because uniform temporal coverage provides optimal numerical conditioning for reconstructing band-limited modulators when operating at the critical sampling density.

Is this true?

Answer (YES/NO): YES